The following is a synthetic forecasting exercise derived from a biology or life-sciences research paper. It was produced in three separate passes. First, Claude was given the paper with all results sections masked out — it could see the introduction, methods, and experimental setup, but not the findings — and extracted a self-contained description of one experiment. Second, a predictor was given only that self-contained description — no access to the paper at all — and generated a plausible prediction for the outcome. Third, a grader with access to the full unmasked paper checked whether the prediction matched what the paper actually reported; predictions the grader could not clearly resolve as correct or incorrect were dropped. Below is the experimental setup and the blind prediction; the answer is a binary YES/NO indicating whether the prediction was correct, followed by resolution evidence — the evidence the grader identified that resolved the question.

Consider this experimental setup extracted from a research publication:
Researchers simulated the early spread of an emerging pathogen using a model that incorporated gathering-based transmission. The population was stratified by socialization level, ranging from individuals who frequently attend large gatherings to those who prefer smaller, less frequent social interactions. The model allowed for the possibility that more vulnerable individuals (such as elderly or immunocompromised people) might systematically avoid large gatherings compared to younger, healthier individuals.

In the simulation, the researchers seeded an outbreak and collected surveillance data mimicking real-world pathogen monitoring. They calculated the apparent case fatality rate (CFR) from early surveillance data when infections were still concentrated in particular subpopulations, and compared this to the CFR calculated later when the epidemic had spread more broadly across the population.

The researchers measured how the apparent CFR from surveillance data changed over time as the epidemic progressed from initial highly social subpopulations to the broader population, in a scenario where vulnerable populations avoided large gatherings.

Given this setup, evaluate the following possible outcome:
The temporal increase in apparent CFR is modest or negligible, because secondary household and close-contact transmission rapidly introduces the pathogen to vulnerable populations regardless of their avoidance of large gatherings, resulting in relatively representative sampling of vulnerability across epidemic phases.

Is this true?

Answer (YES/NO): NO